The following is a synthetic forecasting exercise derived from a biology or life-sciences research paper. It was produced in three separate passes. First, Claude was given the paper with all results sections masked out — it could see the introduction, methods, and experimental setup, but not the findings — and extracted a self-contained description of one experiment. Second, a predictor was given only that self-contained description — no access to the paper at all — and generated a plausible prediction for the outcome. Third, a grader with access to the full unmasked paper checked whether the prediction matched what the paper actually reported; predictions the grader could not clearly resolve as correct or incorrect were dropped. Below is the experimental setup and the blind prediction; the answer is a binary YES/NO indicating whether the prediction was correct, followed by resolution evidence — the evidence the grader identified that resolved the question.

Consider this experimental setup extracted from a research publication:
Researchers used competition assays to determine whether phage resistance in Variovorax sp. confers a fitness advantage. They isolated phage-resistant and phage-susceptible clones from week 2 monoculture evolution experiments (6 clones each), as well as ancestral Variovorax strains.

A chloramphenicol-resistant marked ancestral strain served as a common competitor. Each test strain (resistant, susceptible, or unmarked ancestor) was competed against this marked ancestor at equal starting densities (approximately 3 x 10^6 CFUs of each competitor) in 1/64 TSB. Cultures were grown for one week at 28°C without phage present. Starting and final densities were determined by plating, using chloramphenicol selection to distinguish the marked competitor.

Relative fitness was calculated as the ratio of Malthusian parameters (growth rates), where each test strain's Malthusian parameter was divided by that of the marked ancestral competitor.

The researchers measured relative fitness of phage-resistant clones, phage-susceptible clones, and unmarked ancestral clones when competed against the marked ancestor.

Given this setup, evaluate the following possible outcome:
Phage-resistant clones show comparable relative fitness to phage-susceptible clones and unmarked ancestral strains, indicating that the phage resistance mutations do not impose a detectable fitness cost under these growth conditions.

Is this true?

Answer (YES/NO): YES